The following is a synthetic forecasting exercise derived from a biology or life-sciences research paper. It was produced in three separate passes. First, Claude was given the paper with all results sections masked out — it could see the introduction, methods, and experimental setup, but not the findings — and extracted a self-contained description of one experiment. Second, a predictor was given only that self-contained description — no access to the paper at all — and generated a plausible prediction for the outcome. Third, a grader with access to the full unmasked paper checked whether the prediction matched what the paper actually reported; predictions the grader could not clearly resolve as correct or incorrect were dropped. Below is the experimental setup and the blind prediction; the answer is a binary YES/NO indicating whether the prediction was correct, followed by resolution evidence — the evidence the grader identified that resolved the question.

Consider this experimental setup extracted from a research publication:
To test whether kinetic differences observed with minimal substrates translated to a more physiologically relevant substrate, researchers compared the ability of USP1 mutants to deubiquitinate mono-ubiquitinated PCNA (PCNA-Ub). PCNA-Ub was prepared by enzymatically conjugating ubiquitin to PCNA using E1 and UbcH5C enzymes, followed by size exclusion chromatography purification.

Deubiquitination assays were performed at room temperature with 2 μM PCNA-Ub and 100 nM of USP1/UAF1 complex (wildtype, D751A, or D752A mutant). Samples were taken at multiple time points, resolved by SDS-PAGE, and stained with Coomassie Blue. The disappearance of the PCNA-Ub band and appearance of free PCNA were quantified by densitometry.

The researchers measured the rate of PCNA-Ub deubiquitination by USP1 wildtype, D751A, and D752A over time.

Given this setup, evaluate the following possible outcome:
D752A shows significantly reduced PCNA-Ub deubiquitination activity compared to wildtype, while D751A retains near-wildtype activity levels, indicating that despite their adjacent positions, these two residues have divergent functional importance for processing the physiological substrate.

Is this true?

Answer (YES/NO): YES